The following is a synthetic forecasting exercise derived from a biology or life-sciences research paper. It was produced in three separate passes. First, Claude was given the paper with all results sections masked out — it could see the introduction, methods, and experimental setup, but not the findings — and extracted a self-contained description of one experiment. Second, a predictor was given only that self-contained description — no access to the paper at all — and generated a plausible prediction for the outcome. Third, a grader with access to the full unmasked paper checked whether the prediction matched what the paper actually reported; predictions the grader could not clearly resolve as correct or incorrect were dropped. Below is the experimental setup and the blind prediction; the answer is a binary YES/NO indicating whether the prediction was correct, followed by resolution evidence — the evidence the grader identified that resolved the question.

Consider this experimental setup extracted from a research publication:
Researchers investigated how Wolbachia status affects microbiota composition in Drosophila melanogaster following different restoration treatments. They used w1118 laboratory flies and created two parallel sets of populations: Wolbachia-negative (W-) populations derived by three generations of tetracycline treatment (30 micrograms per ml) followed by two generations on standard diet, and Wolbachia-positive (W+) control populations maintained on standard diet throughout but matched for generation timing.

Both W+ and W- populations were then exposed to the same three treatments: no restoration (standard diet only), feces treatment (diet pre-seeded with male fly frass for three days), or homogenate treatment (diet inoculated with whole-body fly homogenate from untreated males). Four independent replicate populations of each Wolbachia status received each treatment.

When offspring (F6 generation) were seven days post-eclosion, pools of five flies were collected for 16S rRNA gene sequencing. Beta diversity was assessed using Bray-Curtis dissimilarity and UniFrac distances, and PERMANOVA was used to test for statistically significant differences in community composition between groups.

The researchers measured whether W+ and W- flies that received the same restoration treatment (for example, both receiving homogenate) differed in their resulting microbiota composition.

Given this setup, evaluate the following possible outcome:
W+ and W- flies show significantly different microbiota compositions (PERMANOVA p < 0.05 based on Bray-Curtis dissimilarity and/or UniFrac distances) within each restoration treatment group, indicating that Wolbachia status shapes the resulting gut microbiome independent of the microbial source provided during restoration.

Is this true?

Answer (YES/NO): YES